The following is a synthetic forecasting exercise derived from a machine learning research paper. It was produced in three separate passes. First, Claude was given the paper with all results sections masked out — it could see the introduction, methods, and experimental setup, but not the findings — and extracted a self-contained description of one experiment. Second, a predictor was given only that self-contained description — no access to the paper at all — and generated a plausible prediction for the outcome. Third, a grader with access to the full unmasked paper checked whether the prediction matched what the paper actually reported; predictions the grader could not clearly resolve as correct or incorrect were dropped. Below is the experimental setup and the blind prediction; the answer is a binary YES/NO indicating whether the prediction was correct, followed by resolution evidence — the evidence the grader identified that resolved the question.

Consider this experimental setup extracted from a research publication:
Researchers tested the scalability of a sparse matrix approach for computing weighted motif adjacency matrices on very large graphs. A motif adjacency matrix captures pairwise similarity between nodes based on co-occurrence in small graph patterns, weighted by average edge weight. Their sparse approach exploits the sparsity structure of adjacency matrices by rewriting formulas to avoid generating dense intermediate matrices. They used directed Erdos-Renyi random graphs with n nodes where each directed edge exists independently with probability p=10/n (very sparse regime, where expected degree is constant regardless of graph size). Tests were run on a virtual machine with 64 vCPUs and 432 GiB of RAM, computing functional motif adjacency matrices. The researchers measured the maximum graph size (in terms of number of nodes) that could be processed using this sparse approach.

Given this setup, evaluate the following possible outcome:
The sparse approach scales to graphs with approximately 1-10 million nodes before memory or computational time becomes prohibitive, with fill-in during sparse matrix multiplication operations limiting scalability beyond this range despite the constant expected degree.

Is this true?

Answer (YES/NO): YES